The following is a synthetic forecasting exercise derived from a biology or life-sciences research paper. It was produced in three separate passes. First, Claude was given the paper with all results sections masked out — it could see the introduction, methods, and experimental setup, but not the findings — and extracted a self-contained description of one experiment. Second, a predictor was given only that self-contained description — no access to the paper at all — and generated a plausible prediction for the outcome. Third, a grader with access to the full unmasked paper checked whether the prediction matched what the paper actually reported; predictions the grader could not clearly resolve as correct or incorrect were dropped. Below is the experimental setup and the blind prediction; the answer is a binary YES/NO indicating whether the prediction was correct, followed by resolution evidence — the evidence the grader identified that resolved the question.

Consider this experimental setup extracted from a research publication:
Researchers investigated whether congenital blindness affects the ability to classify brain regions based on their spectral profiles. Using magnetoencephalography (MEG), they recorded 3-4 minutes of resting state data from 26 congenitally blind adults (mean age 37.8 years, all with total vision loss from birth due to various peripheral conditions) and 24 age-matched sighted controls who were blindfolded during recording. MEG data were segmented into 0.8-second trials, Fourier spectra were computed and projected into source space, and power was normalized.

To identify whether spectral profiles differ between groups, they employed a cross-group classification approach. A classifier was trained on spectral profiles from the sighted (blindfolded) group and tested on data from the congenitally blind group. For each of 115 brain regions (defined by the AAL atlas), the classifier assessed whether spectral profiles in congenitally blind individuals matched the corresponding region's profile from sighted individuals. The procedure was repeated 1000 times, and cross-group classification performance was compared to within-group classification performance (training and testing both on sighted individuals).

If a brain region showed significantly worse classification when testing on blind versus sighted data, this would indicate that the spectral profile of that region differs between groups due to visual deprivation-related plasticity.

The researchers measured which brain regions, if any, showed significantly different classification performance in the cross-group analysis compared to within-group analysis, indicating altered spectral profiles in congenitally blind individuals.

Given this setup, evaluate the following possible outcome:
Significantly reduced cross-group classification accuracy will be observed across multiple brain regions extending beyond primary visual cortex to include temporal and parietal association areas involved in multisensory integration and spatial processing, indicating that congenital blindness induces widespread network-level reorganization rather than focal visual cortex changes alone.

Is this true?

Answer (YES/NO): NO